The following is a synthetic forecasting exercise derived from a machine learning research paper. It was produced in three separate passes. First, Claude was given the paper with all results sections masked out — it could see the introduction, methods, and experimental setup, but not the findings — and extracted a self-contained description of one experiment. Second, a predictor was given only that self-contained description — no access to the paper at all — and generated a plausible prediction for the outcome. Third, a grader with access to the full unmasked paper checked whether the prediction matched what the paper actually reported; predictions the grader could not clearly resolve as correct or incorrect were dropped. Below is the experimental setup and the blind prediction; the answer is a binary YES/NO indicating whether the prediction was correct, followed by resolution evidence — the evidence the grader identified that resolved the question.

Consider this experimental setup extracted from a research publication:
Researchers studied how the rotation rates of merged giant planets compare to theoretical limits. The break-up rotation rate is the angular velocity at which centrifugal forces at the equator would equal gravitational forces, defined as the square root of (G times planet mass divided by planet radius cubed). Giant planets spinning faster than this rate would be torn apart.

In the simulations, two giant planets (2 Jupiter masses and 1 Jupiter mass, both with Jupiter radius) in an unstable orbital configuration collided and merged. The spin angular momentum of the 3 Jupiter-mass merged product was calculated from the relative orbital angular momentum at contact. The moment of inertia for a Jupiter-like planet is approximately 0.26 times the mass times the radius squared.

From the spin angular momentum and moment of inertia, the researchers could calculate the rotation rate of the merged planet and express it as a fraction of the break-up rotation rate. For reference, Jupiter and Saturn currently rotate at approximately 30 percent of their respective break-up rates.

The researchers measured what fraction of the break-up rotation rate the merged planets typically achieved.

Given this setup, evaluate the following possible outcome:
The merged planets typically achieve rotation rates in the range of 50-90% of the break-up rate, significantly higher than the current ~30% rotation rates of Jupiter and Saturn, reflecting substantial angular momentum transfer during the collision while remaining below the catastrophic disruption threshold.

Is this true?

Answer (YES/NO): NO